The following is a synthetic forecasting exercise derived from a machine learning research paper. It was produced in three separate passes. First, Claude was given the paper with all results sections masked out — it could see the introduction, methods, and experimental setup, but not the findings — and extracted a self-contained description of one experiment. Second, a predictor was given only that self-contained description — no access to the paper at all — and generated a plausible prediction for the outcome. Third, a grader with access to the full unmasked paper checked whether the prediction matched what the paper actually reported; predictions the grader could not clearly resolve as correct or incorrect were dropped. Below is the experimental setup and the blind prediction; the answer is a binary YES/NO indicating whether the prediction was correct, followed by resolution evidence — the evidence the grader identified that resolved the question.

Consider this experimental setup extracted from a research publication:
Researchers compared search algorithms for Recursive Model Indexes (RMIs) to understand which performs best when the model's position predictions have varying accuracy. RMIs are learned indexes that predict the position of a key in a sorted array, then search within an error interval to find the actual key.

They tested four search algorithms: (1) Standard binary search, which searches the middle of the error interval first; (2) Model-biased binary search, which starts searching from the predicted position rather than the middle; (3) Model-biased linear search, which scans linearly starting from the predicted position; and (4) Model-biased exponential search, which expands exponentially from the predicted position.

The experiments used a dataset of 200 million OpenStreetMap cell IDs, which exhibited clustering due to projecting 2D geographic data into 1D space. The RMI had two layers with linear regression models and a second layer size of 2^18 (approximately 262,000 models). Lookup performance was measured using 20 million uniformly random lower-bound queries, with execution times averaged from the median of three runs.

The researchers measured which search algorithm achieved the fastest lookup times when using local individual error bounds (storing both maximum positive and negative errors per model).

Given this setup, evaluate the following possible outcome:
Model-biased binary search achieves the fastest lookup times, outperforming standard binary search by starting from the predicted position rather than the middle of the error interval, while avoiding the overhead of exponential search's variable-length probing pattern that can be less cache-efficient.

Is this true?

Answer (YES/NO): NO